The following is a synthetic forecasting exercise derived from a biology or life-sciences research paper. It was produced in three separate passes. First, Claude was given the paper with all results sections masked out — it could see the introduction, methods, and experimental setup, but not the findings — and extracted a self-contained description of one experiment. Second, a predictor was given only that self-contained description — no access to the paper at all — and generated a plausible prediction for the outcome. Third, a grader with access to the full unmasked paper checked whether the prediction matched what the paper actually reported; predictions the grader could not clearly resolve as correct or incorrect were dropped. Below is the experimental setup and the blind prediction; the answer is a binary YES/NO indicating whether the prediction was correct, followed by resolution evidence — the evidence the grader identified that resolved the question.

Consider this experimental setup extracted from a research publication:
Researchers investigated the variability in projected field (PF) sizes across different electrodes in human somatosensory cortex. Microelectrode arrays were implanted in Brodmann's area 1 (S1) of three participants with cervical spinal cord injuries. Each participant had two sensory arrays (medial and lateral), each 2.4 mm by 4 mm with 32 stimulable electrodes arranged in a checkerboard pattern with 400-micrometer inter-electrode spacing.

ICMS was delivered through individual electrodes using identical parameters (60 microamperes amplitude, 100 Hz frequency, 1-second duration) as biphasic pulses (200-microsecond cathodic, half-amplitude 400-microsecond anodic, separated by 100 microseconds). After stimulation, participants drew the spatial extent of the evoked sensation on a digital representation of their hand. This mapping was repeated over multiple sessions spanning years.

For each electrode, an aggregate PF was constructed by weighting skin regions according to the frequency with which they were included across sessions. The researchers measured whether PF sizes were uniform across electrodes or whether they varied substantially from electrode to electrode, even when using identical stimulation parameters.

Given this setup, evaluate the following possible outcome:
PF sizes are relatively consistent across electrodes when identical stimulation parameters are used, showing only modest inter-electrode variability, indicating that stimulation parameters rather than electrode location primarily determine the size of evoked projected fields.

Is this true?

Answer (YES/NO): NO